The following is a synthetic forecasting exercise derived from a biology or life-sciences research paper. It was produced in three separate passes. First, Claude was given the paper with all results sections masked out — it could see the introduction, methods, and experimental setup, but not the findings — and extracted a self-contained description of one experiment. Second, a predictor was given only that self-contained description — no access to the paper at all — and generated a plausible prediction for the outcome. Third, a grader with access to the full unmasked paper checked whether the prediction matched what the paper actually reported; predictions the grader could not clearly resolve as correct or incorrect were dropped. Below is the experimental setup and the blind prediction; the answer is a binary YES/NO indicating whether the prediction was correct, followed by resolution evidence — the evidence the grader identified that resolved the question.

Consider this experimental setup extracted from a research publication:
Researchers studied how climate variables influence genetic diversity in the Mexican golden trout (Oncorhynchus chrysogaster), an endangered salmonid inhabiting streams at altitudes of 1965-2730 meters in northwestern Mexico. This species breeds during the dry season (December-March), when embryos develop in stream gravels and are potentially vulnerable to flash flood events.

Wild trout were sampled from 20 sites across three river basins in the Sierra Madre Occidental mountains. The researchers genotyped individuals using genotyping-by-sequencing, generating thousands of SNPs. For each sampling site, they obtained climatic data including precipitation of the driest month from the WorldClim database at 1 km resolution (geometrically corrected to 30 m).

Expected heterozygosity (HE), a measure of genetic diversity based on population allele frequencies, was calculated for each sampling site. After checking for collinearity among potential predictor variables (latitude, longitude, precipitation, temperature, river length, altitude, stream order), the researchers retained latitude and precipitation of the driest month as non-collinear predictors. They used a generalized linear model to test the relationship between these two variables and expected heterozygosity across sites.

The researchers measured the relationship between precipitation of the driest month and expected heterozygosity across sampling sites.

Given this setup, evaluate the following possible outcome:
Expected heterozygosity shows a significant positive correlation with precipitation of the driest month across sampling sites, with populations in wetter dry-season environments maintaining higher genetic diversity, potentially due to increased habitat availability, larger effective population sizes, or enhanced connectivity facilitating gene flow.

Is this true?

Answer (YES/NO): NO